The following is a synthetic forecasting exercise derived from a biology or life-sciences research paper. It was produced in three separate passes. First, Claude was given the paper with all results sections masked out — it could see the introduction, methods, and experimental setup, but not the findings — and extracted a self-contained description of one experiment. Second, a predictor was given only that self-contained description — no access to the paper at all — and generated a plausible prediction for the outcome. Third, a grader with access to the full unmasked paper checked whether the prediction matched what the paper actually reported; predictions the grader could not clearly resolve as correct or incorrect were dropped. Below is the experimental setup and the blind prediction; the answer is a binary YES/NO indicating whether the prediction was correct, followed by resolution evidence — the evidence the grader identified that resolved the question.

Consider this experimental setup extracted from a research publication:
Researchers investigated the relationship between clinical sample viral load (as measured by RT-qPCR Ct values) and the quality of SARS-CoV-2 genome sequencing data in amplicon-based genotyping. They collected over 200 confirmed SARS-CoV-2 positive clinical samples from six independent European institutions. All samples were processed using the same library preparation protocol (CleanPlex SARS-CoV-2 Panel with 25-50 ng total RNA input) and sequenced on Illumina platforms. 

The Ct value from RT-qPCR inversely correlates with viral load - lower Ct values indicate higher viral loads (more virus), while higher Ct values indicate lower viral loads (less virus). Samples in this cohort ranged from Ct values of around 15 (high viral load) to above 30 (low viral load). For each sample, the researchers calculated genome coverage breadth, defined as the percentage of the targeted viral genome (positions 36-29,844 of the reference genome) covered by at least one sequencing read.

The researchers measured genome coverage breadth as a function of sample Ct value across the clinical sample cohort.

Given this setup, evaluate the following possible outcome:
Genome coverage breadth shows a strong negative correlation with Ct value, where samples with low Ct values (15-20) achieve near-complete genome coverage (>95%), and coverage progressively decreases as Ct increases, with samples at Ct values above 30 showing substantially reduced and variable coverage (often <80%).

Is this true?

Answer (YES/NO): NO